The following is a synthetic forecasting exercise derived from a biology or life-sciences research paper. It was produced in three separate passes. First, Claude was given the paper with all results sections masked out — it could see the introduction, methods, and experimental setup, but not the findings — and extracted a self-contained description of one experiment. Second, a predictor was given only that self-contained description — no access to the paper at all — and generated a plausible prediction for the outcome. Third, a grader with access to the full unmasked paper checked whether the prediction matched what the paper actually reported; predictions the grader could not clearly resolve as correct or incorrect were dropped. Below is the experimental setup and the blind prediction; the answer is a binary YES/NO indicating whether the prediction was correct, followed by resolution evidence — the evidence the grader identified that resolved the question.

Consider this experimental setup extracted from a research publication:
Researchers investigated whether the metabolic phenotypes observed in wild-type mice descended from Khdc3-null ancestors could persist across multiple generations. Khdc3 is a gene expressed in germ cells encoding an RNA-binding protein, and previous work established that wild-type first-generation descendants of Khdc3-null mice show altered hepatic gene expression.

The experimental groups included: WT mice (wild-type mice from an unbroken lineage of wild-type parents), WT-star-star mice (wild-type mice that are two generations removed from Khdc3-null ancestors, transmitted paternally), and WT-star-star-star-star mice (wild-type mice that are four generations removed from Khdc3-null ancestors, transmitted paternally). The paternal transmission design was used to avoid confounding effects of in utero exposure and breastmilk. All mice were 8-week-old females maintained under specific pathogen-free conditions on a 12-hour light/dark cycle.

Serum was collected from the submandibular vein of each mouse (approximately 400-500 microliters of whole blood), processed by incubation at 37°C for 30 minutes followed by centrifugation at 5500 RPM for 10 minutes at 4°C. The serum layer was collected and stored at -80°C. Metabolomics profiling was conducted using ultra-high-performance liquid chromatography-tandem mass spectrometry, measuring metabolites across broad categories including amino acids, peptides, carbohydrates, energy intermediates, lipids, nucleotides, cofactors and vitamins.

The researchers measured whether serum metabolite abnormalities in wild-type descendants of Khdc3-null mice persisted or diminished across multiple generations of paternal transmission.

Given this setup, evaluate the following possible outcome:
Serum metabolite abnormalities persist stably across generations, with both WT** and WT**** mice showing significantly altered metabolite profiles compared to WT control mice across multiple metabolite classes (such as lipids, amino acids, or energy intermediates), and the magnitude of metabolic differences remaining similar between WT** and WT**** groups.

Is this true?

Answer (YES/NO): YES